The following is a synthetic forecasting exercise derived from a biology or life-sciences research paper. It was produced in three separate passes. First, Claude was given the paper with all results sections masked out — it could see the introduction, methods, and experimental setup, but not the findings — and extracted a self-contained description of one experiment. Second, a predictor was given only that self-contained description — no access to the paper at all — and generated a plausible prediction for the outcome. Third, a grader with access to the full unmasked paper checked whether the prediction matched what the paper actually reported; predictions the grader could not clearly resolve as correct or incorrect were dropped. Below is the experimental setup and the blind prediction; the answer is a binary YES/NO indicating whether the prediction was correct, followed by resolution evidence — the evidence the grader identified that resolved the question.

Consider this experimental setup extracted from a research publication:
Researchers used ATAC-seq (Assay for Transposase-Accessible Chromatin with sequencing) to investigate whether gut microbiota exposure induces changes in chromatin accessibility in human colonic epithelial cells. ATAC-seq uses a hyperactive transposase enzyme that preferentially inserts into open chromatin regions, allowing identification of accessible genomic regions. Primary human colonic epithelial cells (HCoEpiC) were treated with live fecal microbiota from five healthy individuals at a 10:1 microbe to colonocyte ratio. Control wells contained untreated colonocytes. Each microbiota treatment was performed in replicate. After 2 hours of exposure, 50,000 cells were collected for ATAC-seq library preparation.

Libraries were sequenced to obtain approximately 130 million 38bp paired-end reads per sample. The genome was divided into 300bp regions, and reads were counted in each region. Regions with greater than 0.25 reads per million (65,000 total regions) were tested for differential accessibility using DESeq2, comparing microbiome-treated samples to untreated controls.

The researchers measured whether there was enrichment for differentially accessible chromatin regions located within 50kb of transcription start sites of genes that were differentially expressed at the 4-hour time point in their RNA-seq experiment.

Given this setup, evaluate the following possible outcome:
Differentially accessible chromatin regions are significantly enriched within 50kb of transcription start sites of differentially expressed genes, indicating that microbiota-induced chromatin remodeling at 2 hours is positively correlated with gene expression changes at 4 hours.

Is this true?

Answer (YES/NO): YES